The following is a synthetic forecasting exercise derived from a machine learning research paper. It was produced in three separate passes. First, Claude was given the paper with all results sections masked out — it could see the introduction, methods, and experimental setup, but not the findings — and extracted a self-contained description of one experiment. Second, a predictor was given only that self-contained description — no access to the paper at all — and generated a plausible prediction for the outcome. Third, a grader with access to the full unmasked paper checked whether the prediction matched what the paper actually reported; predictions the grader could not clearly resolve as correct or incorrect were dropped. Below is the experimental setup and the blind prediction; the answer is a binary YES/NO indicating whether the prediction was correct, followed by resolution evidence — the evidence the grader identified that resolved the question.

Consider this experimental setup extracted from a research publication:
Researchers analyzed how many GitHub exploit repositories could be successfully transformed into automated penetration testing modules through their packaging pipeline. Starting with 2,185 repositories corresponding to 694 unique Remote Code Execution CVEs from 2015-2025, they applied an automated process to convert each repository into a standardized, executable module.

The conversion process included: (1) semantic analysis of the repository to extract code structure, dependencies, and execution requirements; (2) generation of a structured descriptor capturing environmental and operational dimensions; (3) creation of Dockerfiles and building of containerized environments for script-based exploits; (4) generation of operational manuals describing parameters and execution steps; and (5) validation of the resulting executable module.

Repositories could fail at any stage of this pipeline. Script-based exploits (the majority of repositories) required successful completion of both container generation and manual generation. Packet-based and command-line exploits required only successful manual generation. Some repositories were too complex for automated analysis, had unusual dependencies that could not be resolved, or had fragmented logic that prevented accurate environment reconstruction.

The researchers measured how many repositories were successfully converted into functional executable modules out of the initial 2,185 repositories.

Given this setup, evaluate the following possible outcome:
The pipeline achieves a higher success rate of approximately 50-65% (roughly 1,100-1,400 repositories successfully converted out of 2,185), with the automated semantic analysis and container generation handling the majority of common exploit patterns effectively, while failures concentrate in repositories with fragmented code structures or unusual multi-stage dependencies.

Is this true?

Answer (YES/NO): YES